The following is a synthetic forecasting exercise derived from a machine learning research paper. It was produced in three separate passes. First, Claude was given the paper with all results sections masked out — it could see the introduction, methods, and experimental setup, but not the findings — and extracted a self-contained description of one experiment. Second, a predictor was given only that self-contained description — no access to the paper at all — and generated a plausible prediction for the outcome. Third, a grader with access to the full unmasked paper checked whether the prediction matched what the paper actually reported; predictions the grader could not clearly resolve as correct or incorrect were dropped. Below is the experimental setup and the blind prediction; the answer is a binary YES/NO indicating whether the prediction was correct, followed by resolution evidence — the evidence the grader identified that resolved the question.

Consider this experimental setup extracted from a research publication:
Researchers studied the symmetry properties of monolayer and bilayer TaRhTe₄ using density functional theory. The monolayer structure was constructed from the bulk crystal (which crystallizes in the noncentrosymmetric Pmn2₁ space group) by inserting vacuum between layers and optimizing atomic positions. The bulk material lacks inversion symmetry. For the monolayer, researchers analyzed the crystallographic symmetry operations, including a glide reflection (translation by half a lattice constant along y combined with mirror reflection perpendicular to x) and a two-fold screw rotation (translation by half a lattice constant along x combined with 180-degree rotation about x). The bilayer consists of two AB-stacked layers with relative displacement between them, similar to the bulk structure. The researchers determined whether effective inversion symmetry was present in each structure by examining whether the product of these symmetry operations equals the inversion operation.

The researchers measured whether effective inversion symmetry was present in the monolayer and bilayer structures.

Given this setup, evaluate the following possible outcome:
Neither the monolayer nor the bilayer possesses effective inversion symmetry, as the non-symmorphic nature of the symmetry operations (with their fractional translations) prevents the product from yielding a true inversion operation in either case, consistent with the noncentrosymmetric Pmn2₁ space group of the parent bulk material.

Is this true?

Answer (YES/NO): NO